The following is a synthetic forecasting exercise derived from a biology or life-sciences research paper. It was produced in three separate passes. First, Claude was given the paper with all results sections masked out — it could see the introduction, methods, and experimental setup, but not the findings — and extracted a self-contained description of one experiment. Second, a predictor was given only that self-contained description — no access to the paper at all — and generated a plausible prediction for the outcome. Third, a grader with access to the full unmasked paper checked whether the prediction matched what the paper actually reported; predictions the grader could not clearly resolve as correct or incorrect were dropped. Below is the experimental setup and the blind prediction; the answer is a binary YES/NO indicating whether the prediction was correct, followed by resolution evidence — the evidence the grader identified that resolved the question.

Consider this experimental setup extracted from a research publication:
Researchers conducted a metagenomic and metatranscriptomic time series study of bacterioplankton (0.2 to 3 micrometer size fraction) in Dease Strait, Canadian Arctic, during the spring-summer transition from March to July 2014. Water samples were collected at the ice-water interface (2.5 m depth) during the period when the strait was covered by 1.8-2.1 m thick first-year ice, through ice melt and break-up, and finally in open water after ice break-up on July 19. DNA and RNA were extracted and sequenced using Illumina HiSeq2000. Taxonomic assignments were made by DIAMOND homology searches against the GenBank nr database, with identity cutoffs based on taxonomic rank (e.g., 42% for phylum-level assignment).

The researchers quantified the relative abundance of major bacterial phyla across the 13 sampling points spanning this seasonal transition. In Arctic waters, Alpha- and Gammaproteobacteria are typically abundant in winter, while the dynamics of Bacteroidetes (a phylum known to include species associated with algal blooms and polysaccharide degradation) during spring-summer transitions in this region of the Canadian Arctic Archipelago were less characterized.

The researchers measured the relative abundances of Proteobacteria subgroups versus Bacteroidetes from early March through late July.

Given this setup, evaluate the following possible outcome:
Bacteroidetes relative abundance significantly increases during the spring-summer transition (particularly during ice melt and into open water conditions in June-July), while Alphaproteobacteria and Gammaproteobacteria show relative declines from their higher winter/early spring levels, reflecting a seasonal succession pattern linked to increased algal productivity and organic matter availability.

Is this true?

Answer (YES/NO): YES